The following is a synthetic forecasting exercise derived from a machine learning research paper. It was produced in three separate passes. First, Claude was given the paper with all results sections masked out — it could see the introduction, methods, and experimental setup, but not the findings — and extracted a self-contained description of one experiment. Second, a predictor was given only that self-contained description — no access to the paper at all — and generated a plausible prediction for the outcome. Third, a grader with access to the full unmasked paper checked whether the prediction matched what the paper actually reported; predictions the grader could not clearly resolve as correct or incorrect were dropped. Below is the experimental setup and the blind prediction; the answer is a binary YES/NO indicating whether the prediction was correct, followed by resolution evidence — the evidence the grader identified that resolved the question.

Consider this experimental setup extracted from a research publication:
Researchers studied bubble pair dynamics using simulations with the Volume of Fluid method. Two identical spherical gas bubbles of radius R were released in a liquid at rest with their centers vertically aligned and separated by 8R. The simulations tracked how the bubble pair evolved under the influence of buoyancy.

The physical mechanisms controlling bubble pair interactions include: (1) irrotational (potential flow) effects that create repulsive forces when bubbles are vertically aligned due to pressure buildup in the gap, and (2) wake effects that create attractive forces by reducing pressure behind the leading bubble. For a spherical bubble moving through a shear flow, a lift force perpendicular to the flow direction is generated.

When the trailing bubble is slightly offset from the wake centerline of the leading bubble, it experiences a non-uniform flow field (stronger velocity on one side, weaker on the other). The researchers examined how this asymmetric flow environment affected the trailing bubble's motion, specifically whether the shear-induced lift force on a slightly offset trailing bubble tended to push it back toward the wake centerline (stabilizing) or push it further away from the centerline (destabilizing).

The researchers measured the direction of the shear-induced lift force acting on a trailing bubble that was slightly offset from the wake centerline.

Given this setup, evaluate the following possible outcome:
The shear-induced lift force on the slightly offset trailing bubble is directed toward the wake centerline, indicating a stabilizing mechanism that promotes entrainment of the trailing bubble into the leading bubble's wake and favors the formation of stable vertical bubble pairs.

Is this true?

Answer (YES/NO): NO